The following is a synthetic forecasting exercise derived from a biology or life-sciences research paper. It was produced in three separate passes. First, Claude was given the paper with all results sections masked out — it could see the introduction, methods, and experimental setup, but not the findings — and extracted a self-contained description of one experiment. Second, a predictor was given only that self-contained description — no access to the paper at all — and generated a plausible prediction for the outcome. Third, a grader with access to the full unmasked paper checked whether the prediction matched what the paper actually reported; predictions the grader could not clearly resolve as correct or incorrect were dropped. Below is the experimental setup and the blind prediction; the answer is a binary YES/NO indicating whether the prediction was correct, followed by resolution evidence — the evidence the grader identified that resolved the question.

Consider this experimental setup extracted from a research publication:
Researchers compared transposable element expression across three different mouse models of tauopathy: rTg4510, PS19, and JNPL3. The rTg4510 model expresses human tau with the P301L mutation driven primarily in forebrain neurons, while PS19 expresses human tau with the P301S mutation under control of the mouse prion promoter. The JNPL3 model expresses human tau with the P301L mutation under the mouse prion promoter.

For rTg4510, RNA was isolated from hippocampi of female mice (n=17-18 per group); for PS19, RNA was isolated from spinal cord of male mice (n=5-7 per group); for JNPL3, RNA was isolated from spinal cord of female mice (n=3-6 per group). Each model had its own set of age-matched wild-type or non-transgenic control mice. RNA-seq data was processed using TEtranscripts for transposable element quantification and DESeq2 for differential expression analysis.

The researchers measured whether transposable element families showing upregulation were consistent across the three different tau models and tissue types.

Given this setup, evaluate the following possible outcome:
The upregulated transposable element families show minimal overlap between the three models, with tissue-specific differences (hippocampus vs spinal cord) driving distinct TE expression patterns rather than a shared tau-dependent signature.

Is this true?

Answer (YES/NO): NO